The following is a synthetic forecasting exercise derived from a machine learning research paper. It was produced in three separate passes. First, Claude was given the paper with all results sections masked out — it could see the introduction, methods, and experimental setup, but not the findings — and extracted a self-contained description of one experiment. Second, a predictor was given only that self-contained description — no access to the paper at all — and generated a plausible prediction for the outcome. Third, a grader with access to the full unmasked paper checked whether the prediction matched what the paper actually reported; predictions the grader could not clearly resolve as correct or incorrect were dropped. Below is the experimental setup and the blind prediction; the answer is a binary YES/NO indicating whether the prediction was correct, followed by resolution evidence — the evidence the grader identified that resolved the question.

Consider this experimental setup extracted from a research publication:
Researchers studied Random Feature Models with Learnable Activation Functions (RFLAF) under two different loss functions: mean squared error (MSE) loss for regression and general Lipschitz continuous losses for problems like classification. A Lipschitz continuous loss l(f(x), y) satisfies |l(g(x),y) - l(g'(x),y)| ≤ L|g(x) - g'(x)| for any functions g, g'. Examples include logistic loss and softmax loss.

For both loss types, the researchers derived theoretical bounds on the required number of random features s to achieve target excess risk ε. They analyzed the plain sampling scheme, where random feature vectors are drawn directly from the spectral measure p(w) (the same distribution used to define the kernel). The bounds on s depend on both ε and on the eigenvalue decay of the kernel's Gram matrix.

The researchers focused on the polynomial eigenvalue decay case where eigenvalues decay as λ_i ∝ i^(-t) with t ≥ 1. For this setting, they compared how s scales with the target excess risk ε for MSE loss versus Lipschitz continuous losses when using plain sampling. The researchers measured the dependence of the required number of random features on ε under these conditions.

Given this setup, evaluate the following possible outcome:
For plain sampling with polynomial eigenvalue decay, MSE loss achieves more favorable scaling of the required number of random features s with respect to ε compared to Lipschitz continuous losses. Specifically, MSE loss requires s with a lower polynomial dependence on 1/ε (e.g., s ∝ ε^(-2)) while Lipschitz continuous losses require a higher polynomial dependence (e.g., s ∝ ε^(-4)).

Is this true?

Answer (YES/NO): NO